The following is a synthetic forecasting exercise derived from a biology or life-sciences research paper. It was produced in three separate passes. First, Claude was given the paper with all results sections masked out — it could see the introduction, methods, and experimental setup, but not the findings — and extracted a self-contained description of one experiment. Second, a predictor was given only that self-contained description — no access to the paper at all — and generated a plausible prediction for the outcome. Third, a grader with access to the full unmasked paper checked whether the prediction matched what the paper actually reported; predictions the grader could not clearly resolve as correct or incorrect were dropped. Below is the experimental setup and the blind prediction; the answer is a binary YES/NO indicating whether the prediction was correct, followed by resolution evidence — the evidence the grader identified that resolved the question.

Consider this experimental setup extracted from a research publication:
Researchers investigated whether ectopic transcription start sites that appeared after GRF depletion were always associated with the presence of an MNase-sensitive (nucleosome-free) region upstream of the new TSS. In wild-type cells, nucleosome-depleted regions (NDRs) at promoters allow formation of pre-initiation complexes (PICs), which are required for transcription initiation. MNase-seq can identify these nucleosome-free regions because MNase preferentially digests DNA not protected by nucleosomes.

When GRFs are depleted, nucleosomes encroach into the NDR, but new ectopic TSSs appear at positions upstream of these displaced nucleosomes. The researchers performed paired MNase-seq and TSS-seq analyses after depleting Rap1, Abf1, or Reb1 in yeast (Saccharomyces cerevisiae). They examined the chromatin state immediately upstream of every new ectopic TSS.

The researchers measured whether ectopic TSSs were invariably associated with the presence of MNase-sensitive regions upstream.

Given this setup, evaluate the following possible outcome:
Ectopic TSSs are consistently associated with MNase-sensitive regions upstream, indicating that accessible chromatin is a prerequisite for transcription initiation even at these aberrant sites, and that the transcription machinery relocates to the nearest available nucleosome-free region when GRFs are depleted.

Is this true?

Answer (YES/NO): YES